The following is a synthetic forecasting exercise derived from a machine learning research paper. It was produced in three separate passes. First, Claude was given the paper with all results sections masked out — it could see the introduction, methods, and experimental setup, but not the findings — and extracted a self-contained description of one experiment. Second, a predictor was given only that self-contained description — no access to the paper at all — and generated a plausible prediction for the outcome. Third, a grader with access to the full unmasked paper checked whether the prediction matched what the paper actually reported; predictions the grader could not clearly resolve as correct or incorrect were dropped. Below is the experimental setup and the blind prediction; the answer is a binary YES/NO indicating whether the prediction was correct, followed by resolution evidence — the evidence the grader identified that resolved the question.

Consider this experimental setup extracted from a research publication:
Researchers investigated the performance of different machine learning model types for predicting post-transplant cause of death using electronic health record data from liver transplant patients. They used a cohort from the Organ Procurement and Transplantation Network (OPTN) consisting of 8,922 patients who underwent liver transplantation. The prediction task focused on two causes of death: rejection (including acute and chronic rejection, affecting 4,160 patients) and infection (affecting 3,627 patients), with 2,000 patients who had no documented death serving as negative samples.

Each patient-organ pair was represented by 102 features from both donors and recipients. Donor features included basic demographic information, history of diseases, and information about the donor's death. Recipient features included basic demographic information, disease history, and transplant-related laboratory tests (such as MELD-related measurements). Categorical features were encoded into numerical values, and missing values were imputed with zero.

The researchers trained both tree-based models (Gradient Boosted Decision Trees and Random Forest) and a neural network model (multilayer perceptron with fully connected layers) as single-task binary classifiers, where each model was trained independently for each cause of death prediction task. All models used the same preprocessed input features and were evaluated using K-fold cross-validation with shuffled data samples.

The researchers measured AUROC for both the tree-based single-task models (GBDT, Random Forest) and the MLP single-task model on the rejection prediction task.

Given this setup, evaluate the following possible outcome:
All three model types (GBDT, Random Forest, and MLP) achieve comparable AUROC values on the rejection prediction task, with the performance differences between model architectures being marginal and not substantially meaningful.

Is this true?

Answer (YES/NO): NO